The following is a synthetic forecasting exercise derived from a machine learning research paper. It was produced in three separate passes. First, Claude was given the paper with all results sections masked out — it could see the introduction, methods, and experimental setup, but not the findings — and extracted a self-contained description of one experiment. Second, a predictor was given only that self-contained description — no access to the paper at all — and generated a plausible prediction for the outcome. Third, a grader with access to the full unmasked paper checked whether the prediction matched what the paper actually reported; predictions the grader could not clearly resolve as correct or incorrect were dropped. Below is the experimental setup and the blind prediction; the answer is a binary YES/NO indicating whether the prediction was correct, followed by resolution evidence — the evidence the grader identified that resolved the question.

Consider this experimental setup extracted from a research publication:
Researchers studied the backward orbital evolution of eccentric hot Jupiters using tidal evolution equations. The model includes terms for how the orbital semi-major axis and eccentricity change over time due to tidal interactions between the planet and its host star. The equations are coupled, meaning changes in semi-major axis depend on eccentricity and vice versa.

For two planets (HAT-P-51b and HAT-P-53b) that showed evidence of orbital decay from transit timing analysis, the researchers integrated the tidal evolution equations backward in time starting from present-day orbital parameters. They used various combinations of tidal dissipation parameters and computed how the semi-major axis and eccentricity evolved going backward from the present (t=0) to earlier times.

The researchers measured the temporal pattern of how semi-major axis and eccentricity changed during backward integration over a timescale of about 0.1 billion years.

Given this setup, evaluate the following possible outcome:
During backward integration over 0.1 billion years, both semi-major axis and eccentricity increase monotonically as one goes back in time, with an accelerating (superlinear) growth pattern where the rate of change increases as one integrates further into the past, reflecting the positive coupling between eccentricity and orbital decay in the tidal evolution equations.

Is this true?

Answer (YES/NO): NO